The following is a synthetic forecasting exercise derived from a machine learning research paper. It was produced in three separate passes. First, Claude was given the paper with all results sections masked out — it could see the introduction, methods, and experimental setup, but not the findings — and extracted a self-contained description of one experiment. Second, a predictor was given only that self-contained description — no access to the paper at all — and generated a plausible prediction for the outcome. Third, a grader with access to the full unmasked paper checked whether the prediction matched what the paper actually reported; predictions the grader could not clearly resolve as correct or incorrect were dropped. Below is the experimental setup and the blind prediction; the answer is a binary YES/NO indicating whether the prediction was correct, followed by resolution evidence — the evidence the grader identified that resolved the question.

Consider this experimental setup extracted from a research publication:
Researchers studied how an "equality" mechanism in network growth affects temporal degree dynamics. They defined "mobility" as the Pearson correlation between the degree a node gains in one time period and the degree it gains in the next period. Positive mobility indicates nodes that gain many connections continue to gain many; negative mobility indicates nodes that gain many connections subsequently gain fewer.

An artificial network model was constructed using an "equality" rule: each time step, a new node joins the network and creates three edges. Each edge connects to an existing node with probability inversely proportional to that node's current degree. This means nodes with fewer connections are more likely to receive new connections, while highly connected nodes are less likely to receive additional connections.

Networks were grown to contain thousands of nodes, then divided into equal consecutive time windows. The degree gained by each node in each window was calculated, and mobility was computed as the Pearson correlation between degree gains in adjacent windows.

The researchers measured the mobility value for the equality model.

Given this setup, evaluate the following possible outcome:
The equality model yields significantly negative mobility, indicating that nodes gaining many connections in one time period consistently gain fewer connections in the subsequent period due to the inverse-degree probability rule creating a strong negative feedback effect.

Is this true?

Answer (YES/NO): NO